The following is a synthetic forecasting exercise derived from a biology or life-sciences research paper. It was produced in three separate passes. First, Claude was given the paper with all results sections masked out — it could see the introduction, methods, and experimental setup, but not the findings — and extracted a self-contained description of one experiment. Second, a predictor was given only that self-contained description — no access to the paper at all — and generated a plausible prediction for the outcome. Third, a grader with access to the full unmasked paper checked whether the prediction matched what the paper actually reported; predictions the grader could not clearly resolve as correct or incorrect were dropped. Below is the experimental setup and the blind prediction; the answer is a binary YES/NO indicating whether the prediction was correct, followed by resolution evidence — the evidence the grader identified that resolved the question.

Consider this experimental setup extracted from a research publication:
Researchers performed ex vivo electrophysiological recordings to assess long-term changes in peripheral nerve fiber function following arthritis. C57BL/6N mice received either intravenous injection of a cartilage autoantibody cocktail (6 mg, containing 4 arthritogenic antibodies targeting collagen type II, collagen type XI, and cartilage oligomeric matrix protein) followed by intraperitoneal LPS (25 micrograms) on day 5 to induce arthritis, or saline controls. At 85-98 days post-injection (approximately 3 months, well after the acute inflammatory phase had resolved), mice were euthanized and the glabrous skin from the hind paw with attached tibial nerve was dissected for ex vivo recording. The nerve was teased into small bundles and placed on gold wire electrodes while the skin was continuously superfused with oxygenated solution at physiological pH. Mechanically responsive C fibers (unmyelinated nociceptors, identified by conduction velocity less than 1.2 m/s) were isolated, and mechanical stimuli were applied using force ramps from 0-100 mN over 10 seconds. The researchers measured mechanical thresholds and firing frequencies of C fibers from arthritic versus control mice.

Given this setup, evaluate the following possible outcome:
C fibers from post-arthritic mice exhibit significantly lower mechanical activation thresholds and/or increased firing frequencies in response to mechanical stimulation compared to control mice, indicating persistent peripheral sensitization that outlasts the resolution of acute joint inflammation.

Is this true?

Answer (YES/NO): YES